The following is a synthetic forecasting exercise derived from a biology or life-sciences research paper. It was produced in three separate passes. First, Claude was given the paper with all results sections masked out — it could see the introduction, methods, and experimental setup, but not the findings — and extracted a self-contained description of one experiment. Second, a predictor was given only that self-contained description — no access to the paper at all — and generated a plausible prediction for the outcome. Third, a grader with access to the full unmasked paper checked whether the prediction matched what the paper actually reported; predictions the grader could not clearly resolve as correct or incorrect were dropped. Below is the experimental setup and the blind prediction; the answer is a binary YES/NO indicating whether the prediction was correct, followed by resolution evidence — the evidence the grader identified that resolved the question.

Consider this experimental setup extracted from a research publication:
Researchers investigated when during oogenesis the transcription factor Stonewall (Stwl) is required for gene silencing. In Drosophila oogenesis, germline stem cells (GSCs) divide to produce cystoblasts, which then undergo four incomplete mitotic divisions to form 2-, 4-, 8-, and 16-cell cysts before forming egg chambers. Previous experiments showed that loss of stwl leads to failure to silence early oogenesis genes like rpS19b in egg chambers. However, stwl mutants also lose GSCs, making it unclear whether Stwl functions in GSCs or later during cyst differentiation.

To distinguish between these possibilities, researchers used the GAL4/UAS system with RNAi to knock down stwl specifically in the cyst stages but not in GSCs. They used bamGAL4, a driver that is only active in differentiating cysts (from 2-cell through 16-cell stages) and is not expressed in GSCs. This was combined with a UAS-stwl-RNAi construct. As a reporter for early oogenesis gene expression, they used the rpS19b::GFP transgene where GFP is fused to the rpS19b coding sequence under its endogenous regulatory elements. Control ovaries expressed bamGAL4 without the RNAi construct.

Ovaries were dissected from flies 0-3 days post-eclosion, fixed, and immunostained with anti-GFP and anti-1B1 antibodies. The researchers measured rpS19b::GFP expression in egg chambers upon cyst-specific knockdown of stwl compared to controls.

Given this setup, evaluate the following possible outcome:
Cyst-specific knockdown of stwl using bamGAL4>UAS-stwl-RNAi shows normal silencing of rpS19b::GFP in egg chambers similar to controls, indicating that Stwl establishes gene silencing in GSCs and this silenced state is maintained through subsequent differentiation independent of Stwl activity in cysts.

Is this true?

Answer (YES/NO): NO